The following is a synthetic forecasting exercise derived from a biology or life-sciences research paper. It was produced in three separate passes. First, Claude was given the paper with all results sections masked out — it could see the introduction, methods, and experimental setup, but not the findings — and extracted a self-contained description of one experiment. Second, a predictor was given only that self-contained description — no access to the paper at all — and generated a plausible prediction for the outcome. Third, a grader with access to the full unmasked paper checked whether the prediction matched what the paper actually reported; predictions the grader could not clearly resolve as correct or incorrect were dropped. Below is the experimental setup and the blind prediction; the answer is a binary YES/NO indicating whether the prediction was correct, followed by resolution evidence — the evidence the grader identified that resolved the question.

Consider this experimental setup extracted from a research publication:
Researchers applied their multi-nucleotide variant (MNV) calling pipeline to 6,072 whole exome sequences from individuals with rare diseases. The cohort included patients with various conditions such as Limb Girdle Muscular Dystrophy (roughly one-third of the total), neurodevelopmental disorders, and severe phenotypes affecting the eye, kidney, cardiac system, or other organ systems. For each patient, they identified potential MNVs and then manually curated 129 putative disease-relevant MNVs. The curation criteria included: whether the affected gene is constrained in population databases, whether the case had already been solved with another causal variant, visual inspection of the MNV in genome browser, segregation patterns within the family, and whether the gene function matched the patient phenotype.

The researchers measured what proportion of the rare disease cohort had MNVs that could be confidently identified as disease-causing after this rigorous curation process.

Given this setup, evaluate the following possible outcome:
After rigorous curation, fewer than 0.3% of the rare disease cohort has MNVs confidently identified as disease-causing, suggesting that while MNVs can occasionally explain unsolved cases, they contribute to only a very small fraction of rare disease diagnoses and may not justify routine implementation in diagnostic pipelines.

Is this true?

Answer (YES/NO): YES